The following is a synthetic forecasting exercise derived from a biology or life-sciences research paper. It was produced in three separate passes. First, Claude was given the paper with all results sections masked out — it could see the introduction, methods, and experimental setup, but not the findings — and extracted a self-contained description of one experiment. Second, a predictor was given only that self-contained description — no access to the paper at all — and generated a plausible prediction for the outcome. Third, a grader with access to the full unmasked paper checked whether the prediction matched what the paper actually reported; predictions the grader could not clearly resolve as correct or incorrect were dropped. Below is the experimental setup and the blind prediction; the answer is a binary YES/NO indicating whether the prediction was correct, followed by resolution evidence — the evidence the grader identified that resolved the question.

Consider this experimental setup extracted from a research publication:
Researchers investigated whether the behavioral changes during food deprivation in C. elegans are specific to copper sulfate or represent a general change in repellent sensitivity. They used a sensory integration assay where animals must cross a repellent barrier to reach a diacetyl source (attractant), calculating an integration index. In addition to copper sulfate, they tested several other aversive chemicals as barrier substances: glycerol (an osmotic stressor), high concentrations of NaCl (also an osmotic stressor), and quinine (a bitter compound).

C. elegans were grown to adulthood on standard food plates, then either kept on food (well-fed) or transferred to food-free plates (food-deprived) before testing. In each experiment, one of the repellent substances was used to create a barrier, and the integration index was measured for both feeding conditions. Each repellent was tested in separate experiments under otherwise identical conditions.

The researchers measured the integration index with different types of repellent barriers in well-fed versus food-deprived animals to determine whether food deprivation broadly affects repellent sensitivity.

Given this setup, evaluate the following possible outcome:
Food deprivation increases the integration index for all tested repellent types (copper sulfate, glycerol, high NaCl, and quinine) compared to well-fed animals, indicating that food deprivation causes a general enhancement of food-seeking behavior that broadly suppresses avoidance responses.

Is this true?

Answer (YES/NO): NO